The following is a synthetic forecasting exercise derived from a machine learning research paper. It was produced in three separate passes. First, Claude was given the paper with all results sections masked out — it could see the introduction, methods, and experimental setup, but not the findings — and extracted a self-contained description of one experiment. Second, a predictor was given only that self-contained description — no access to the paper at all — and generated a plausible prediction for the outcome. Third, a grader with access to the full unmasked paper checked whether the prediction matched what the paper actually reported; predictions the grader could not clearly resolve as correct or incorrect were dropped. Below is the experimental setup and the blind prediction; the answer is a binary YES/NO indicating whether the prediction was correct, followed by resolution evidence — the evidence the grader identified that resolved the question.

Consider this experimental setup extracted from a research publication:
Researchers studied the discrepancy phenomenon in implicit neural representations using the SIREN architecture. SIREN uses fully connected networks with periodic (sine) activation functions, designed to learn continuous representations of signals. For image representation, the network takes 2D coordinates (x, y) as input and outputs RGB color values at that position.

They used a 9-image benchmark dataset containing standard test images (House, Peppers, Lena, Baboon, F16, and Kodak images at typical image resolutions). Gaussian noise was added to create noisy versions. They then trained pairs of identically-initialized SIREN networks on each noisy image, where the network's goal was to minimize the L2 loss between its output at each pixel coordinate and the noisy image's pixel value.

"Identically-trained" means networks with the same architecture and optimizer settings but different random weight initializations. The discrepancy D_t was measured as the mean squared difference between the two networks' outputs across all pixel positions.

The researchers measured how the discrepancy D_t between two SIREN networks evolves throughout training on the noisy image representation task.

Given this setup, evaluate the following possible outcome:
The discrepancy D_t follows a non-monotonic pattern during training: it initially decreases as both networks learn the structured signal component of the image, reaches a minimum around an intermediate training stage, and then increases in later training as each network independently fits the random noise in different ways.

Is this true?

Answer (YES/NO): NO